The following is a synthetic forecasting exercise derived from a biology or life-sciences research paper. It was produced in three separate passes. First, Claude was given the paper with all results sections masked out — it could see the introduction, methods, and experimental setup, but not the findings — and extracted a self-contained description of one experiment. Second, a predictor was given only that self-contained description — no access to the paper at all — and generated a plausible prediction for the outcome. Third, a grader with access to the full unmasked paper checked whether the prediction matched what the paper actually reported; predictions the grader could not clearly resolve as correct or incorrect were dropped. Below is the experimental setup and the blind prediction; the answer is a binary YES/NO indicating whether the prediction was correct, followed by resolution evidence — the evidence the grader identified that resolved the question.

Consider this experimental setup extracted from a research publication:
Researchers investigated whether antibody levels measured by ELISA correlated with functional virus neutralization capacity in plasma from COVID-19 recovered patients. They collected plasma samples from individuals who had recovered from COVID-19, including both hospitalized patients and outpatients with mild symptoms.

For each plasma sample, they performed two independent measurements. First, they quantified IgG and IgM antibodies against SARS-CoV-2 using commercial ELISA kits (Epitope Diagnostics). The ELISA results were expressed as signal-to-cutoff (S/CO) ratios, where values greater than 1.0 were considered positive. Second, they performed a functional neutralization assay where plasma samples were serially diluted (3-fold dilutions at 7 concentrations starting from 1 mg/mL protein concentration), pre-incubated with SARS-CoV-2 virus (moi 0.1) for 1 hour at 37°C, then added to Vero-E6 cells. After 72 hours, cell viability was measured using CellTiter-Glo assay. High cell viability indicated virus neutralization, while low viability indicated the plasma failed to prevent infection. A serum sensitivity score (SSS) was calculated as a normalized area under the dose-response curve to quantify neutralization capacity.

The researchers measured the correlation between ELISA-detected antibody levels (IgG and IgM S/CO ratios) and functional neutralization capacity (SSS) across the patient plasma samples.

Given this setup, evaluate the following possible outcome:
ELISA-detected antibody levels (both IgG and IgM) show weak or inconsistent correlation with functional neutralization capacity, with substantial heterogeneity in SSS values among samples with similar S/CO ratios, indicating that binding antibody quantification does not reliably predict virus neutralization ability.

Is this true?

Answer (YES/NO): NO